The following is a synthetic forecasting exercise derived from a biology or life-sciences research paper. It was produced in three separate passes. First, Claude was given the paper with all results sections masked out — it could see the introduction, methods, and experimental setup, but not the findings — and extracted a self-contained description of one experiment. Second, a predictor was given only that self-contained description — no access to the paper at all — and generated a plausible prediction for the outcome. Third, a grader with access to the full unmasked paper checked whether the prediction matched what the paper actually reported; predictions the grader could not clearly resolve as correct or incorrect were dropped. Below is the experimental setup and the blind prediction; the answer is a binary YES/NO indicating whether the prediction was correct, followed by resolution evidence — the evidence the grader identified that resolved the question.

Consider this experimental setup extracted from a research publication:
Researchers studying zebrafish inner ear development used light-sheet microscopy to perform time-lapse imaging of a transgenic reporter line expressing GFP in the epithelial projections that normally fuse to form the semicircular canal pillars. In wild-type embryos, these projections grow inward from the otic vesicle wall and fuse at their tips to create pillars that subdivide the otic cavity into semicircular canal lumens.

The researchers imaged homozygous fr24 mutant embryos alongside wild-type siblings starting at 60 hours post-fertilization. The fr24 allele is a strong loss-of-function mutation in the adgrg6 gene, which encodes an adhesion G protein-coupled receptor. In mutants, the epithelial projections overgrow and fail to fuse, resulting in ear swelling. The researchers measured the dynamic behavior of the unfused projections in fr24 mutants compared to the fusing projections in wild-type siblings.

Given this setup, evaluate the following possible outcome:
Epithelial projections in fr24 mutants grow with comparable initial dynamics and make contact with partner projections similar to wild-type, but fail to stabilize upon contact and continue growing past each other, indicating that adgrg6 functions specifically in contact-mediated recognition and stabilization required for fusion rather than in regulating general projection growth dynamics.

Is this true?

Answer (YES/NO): YES